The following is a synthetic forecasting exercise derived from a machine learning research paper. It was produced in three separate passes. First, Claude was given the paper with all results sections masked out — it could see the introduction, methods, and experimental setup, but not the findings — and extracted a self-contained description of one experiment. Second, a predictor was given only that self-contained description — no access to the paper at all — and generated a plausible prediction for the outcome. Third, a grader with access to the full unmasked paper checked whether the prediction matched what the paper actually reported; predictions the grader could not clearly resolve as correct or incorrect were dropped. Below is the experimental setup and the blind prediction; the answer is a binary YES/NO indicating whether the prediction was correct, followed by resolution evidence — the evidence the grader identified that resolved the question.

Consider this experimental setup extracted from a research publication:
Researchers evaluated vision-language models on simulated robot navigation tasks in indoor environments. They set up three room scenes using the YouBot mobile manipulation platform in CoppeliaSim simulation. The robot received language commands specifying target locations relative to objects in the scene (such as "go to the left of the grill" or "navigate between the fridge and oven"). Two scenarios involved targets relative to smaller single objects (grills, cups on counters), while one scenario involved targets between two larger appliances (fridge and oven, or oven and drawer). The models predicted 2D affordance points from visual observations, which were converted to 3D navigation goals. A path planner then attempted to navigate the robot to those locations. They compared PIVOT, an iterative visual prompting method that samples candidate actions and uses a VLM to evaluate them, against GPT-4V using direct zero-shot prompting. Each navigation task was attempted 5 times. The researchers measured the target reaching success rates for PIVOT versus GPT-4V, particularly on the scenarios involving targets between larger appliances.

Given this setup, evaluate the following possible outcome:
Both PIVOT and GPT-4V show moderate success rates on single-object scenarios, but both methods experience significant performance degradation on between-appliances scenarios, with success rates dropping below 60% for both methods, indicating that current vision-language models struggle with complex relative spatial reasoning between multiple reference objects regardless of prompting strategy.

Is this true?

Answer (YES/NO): NO